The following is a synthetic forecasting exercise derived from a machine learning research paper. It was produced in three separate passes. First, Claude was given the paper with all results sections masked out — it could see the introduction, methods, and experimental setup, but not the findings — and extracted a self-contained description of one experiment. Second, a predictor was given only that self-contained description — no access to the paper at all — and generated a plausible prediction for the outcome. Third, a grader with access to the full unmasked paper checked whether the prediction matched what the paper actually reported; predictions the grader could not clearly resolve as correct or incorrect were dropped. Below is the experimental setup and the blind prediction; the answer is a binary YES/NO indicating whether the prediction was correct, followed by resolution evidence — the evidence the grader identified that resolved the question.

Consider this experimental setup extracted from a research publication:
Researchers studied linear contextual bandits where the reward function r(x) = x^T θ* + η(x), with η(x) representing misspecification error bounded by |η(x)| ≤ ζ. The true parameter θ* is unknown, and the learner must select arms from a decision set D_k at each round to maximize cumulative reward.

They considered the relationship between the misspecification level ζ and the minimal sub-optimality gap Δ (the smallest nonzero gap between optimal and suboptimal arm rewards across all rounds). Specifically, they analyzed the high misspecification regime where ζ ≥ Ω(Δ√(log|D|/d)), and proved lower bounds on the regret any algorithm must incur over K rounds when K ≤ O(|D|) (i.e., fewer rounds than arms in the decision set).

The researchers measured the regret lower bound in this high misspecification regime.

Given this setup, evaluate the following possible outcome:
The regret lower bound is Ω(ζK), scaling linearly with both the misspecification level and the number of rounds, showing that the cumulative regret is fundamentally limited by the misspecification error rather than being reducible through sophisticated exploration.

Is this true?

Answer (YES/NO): NO